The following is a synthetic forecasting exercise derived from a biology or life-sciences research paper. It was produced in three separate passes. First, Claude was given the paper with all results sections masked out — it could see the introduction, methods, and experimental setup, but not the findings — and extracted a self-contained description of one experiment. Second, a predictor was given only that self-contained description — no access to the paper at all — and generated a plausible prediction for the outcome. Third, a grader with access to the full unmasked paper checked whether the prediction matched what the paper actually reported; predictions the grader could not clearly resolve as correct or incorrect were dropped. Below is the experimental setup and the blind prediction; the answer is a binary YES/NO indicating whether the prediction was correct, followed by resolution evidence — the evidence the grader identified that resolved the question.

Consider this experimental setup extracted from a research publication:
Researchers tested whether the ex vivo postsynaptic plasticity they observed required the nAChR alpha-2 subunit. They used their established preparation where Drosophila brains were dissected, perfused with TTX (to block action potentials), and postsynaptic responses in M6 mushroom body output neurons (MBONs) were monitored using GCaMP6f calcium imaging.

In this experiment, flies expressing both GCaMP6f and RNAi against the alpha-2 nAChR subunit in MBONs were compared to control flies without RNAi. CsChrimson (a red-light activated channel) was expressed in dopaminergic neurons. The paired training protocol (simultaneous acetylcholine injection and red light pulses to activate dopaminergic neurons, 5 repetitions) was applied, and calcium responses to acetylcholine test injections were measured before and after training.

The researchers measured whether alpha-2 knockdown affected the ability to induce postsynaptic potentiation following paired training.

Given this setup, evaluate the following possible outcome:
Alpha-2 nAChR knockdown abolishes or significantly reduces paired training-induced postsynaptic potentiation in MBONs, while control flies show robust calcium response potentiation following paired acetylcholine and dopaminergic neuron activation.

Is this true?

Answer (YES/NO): YES